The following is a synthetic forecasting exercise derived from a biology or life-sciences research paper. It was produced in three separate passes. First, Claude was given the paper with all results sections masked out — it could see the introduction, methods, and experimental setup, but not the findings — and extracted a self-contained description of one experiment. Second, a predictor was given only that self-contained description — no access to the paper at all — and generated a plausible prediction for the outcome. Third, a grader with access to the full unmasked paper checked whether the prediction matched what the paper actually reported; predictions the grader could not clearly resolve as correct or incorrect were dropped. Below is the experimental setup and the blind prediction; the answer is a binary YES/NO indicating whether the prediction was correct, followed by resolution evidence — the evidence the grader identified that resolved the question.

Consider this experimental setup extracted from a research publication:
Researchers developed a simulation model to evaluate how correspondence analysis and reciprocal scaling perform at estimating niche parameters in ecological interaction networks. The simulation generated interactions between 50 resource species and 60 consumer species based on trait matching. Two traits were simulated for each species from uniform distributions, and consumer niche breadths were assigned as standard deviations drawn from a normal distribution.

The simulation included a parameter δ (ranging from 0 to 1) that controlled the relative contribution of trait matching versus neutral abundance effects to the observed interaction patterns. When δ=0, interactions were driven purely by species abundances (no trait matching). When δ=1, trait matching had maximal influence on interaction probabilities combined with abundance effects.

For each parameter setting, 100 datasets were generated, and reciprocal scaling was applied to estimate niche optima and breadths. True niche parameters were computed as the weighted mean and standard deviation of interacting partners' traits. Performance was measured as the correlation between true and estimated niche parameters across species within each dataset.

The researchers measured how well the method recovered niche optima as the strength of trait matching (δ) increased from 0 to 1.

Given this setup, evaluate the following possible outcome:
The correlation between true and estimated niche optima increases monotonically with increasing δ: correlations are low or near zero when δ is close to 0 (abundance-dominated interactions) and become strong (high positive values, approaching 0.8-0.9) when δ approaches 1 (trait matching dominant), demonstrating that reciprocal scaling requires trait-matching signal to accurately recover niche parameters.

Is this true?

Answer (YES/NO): NO